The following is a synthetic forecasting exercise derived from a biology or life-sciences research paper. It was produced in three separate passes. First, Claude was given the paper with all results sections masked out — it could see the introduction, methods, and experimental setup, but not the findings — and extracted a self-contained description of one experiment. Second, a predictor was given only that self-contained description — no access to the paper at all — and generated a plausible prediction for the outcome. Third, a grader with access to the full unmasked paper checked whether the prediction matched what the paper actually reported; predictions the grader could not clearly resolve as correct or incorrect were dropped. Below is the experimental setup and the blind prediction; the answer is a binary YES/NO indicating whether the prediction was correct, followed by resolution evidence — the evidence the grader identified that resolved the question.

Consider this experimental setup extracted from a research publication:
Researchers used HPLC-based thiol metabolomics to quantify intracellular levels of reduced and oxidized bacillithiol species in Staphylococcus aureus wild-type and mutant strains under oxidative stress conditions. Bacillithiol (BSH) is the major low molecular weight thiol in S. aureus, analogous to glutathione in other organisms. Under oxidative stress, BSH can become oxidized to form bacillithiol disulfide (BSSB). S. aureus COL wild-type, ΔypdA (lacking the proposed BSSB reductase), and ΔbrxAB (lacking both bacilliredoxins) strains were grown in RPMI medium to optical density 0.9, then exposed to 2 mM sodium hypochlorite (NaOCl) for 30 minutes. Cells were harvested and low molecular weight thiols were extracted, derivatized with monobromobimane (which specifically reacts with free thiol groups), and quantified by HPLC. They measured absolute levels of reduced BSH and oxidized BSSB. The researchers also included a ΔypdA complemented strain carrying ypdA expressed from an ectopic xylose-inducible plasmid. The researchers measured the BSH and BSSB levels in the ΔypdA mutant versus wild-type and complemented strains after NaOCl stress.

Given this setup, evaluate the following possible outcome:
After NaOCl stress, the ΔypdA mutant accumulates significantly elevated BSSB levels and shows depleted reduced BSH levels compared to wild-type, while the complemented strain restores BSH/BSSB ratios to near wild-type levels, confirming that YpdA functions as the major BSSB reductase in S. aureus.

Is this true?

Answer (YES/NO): NO